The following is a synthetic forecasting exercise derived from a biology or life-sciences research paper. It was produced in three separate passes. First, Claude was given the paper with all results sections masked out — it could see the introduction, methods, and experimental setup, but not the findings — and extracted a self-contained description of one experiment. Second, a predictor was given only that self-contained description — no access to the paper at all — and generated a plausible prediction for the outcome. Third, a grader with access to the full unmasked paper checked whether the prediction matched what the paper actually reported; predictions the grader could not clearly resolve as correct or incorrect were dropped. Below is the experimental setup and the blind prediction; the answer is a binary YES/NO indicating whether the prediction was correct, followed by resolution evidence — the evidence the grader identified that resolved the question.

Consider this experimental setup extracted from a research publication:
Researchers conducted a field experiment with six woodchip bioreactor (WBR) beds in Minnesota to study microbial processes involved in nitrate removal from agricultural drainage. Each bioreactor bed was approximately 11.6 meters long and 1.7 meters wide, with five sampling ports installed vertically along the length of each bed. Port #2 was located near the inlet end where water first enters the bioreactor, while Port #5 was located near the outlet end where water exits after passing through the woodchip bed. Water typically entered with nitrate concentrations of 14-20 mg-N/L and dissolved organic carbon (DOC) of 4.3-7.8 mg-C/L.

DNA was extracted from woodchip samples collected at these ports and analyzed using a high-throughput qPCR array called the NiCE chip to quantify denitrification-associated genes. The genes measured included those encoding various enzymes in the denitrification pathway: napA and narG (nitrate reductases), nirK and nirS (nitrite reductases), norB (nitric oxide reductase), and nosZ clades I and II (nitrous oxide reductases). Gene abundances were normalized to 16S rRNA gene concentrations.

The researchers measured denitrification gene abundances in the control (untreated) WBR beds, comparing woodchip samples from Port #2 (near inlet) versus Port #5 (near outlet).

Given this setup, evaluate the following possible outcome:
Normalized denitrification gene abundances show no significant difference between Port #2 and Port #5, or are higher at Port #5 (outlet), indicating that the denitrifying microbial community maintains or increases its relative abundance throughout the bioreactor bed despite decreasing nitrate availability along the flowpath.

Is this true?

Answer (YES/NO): NO